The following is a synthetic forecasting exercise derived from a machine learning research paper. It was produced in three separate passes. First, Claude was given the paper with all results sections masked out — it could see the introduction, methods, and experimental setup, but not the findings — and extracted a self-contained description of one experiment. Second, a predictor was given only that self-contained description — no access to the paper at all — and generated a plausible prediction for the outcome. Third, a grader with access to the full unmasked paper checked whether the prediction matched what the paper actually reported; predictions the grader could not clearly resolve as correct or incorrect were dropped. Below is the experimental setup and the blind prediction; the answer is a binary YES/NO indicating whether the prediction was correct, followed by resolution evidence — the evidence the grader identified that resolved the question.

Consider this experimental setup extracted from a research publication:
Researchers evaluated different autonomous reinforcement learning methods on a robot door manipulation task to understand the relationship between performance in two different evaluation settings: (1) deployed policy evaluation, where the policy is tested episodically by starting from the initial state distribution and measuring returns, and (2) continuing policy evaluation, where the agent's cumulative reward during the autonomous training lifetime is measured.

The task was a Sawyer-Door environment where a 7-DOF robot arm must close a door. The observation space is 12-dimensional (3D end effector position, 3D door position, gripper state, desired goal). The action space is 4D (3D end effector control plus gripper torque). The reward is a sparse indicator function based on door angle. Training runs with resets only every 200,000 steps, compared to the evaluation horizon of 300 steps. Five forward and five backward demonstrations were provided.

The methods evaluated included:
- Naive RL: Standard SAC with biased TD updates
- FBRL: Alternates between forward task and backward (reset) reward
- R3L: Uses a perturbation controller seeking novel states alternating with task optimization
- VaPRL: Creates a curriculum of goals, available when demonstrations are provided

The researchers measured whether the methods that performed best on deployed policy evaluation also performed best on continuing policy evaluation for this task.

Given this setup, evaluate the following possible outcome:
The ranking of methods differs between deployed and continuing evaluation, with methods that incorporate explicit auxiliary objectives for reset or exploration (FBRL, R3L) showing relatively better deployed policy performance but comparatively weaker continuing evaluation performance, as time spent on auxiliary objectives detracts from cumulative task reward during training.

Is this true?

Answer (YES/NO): NO